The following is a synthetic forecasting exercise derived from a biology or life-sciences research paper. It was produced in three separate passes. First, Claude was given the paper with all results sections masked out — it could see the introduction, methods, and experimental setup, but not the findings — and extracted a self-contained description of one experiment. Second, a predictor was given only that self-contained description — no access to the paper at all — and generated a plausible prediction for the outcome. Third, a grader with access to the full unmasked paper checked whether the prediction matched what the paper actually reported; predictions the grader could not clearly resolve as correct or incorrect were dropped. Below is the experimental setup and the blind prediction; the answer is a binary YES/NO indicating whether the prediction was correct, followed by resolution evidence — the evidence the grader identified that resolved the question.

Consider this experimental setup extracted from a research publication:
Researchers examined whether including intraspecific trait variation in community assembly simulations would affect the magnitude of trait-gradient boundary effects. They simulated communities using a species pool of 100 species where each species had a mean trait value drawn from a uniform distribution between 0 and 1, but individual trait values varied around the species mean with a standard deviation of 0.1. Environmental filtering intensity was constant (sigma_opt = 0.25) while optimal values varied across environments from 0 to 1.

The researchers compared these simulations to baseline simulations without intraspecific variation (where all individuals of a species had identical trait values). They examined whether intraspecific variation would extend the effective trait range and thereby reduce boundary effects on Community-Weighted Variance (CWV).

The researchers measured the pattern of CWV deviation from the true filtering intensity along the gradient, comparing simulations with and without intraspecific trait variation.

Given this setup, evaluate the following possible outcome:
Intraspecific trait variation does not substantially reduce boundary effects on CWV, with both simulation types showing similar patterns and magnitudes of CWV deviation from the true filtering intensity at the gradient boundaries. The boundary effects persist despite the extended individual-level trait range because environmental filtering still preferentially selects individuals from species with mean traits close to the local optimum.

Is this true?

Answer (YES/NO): YES